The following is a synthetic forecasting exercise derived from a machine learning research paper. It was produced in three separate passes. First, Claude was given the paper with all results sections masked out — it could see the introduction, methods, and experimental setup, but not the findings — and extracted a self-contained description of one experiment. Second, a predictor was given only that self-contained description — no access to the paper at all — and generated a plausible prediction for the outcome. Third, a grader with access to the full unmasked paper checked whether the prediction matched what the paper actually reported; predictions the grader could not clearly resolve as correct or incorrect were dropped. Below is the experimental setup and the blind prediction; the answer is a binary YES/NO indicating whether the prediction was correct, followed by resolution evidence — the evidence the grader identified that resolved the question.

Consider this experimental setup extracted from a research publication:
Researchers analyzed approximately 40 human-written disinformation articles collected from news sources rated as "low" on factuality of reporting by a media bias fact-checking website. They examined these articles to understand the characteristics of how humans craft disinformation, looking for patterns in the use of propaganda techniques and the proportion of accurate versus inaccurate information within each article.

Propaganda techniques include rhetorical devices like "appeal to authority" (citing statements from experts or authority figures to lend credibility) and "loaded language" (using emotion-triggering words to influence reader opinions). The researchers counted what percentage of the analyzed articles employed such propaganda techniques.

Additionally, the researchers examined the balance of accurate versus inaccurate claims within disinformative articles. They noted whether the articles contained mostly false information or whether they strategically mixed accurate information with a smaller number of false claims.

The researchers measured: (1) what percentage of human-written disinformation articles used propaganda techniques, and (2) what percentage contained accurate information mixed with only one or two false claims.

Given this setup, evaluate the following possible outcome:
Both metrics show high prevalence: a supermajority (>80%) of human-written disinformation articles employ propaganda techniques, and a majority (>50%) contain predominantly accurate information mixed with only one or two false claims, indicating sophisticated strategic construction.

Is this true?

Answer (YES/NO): NO